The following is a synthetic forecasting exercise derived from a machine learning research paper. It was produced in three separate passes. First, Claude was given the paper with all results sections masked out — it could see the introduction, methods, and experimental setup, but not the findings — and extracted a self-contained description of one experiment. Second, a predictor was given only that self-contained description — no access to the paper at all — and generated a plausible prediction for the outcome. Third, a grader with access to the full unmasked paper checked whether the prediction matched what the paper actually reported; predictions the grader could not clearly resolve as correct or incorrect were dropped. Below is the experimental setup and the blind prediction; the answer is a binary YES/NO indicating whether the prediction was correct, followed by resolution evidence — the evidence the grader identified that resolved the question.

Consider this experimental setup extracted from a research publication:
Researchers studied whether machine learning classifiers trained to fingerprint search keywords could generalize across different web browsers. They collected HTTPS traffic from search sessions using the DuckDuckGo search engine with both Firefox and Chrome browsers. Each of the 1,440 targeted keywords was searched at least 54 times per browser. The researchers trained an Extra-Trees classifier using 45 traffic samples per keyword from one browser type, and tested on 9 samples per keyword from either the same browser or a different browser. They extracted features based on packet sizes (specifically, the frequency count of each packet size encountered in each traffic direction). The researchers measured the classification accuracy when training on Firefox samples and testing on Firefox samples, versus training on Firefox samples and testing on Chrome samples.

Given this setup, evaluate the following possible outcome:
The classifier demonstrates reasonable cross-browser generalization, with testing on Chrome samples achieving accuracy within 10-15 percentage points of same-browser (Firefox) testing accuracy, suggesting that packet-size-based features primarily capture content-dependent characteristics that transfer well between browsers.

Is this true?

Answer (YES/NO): NO